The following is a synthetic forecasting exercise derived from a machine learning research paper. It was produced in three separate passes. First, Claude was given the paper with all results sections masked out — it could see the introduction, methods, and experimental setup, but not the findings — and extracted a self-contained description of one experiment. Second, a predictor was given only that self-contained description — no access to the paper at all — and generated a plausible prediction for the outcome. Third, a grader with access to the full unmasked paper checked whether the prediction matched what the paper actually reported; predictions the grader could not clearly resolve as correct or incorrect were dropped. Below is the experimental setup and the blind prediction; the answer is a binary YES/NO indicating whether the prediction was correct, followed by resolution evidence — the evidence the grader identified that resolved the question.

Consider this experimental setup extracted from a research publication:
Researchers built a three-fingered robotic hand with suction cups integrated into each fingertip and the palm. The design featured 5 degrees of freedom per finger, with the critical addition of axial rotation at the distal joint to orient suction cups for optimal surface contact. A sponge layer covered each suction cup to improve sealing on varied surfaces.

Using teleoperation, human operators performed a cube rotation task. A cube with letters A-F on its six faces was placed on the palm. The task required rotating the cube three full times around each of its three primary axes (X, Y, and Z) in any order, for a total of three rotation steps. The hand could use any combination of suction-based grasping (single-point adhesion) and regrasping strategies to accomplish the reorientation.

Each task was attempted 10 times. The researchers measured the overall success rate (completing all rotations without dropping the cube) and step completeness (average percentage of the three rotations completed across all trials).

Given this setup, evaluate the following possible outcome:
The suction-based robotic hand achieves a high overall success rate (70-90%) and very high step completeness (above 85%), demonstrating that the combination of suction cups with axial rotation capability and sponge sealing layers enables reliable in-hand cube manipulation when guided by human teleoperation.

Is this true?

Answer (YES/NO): NO